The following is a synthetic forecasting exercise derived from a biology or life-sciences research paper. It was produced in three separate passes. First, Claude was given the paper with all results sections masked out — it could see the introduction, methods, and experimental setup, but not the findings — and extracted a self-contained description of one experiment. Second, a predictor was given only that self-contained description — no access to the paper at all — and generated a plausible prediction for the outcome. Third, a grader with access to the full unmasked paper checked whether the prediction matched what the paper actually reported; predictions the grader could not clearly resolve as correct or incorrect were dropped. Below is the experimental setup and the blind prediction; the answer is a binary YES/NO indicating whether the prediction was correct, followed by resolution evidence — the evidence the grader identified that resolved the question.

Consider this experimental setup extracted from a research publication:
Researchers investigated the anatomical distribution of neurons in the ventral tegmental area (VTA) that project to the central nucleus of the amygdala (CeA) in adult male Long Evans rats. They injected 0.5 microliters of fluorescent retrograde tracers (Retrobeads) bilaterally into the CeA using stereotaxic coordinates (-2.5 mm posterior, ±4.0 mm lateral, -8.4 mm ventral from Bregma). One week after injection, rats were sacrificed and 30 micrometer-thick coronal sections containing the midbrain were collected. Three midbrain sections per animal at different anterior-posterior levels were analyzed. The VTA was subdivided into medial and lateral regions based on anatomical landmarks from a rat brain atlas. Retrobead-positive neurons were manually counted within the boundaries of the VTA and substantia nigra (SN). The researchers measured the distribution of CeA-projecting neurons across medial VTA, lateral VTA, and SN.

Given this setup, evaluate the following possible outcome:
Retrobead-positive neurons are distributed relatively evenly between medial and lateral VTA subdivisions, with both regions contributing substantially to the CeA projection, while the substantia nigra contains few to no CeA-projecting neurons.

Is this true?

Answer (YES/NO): NO